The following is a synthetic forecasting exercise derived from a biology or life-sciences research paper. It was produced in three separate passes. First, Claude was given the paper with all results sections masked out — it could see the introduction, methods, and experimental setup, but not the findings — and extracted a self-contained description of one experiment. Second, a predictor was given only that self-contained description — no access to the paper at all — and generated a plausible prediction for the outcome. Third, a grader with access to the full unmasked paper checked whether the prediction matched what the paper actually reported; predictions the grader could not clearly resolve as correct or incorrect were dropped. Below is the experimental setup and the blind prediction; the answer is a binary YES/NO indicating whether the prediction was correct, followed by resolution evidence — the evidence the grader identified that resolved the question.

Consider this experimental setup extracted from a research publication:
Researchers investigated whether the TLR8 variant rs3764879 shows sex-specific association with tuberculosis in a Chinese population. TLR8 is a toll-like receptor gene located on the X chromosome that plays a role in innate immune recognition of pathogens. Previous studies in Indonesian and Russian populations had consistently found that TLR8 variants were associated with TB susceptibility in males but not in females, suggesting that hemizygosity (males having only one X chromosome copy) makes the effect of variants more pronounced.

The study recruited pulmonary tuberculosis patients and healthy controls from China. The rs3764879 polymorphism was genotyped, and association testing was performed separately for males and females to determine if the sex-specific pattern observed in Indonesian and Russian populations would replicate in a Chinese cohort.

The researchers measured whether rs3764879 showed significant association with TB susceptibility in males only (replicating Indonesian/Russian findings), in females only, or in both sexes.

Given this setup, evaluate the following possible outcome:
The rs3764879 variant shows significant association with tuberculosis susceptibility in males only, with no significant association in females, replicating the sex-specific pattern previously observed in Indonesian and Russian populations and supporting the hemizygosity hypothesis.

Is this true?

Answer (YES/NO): YES